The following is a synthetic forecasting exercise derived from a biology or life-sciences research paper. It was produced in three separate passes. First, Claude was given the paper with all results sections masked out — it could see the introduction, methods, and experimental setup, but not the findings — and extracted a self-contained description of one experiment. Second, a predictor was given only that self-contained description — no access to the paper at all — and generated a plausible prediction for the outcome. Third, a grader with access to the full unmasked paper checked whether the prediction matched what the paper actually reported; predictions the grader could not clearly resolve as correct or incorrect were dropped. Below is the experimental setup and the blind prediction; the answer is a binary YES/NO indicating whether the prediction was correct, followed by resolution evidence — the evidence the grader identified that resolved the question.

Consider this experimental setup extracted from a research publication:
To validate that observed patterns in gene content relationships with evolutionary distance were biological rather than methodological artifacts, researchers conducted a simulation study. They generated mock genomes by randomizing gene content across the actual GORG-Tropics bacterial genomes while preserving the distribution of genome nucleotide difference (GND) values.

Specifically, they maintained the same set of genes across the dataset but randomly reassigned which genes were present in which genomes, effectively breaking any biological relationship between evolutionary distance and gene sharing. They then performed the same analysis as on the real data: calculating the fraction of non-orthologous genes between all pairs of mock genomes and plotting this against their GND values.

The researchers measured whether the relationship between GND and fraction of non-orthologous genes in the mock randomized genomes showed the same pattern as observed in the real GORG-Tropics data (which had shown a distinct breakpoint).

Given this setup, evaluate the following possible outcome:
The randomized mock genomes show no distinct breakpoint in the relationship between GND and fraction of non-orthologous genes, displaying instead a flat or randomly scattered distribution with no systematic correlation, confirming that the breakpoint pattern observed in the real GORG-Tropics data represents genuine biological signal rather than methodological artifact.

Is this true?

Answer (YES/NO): YES